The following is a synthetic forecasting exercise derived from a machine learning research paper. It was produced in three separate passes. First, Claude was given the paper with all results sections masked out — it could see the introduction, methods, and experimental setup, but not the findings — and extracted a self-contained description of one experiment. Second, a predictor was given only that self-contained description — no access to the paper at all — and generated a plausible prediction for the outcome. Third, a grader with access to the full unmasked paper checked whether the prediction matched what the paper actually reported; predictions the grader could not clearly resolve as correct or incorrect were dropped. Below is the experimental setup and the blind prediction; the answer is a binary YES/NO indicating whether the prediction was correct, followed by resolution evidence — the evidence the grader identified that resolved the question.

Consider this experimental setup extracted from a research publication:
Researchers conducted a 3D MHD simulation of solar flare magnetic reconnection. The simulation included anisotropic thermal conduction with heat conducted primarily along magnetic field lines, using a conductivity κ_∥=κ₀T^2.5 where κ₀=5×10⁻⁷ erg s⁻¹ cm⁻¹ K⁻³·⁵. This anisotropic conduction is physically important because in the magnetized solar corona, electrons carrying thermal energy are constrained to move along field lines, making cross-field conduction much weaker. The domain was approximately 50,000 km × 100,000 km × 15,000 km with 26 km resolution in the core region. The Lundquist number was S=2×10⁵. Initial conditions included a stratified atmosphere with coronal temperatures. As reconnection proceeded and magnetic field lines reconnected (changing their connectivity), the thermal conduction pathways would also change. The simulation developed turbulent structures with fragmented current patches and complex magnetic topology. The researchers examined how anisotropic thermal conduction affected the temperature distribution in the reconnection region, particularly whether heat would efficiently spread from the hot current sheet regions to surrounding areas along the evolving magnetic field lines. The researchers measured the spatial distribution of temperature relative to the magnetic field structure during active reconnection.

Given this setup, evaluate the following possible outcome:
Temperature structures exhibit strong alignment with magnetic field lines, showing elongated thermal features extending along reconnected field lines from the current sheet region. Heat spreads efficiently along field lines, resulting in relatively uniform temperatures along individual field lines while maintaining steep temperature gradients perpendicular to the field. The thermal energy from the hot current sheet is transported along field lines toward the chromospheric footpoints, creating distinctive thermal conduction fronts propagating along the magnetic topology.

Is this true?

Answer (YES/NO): NO